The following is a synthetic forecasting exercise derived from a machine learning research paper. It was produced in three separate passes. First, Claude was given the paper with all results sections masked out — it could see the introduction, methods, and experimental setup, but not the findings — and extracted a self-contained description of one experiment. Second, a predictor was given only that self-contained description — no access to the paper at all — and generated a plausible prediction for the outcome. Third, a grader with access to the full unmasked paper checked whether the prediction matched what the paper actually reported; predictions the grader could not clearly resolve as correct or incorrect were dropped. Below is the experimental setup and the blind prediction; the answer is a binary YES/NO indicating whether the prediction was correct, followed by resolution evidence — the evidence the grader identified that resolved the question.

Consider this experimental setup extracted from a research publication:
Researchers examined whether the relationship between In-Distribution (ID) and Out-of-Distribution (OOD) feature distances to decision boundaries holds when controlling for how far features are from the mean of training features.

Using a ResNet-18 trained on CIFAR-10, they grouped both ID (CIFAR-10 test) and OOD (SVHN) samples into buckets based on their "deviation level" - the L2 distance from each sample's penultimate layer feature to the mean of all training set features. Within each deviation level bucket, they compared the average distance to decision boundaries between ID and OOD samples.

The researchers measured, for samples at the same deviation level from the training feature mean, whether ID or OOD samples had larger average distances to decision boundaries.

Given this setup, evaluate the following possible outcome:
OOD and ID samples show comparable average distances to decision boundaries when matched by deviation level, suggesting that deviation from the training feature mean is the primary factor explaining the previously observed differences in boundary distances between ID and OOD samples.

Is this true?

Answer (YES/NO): NO